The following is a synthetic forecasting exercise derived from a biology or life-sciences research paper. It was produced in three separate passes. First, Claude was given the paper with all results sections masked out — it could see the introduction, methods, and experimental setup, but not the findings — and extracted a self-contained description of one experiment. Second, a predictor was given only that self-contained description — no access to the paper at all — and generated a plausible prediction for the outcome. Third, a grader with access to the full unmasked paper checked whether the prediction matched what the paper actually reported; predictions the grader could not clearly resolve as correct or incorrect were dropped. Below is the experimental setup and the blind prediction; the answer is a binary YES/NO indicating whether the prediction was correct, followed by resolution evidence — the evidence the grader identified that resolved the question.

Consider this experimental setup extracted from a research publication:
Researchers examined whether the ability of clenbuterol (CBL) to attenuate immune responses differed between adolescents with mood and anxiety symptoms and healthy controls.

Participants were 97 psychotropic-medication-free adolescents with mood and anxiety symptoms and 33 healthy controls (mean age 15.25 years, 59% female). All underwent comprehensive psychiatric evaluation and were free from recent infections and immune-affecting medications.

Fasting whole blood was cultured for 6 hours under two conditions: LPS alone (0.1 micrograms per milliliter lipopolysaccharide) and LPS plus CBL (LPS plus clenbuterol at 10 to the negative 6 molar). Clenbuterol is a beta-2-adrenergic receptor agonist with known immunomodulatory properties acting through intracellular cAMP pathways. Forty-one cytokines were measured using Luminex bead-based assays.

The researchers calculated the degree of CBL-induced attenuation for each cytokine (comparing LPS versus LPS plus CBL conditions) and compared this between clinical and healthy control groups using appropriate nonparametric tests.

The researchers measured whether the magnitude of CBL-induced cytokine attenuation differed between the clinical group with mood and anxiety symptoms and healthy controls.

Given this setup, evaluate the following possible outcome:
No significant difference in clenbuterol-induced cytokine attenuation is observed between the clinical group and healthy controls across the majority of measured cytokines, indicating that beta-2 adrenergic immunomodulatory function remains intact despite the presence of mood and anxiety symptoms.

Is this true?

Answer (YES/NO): YES